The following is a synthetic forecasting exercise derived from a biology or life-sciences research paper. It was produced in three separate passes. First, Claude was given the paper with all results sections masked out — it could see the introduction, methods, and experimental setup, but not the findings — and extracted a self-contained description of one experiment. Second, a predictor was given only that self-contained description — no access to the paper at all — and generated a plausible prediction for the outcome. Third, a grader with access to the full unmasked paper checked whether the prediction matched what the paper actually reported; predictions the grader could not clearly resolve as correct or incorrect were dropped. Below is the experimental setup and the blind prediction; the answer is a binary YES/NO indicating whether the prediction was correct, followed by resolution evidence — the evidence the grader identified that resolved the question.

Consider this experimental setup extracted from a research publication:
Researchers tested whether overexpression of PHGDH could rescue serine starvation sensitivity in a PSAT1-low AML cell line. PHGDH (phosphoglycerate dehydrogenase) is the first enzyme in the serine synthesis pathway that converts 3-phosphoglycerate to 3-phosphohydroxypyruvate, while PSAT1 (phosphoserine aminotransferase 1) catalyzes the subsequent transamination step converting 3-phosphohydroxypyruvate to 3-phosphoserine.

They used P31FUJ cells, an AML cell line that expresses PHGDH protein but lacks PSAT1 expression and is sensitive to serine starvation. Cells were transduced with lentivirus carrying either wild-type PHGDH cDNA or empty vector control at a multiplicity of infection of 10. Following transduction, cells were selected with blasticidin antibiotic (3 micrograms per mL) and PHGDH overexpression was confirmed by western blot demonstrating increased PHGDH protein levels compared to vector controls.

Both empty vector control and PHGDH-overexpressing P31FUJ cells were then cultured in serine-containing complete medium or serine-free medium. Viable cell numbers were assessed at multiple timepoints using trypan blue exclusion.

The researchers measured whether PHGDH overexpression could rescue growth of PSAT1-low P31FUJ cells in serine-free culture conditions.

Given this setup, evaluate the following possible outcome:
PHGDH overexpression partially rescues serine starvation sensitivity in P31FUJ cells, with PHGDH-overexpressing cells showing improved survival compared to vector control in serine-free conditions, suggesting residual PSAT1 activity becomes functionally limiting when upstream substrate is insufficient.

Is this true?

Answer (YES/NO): NO